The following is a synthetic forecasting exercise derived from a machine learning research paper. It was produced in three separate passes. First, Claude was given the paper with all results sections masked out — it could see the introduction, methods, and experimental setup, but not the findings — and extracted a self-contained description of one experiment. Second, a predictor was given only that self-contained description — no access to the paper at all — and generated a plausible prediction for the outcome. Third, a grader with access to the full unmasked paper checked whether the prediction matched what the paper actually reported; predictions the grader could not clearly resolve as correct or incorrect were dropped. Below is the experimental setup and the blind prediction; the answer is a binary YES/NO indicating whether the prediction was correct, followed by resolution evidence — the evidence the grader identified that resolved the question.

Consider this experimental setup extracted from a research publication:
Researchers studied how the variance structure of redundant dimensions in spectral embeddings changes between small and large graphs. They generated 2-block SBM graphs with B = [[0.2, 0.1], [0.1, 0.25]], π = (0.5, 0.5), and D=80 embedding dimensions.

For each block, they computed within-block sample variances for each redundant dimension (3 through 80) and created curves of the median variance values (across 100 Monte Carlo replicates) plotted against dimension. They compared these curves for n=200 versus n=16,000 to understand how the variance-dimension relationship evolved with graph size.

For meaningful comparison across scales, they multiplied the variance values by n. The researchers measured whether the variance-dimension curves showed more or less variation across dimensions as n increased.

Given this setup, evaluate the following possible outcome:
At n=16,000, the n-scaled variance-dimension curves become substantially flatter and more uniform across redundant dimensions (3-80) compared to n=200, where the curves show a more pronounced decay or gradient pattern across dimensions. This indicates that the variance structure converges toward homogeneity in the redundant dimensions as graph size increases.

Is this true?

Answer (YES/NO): YES